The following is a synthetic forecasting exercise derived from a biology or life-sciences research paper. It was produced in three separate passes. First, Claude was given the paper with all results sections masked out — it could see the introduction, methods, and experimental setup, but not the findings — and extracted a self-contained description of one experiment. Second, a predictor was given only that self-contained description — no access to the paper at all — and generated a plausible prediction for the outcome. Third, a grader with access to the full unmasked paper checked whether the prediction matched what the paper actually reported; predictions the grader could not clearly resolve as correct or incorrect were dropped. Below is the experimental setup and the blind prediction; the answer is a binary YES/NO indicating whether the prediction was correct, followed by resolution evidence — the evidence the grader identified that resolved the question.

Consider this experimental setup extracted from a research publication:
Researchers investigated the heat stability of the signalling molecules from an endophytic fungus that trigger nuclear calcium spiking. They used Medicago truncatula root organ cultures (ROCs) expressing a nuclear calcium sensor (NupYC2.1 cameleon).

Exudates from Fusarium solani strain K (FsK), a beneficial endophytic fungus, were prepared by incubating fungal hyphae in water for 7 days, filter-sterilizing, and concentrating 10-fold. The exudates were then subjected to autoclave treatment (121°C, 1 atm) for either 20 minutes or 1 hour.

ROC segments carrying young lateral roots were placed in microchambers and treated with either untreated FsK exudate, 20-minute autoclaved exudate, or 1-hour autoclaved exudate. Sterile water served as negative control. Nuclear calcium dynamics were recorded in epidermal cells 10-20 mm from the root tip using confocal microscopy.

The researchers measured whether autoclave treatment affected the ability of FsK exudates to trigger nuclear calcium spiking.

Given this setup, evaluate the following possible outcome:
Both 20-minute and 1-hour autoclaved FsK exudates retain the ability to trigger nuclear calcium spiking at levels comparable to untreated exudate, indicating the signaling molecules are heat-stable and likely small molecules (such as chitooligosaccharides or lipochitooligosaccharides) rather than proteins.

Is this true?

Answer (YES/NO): NO